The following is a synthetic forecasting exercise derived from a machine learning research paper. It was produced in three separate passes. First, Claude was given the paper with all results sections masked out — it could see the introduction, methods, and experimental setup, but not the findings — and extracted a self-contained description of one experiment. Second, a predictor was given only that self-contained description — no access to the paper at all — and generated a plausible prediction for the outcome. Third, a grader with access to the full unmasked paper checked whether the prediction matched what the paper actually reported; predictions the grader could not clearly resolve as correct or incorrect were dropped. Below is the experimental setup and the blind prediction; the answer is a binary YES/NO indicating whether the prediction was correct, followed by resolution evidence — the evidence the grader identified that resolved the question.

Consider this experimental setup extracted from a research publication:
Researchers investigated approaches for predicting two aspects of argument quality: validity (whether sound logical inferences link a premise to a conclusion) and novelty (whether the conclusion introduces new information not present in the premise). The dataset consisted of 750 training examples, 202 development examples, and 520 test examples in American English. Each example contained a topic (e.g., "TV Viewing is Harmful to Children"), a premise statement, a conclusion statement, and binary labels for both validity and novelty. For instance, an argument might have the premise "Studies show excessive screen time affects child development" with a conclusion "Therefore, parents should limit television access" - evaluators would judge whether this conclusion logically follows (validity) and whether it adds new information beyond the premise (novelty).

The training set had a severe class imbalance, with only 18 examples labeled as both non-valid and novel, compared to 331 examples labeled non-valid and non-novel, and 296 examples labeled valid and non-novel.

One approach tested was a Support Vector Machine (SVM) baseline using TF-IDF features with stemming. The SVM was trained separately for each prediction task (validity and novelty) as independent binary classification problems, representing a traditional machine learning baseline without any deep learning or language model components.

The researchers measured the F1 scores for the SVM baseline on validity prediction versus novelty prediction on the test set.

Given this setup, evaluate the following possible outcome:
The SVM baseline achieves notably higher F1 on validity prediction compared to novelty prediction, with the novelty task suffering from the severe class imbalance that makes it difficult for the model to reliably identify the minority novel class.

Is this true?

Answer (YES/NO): YES